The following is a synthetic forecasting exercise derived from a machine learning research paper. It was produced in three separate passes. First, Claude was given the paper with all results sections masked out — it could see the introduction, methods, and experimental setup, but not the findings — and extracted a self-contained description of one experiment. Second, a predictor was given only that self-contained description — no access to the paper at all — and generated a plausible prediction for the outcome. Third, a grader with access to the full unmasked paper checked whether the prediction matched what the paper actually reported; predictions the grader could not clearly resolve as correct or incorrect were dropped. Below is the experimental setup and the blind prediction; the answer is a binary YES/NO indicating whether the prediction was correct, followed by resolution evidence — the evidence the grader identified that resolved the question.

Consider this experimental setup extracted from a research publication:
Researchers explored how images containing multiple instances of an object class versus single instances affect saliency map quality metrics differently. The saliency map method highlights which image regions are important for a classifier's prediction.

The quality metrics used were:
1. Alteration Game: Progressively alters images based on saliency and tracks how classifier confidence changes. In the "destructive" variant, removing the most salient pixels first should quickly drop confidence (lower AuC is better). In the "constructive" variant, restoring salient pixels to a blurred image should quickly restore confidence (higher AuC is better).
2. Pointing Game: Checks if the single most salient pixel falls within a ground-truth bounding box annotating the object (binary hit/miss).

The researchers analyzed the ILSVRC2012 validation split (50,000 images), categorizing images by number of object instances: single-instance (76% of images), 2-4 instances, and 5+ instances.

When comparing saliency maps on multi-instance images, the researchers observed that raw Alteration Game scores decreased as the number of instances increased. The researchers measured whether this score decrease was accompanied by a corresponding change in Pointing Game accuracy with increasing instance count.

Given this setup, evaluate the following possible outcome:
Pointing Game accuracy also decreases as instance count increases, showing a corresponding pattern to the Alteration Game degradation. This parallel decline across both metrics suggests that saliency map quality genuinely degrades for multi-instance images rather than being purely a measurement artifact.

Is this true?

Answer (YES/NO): YES